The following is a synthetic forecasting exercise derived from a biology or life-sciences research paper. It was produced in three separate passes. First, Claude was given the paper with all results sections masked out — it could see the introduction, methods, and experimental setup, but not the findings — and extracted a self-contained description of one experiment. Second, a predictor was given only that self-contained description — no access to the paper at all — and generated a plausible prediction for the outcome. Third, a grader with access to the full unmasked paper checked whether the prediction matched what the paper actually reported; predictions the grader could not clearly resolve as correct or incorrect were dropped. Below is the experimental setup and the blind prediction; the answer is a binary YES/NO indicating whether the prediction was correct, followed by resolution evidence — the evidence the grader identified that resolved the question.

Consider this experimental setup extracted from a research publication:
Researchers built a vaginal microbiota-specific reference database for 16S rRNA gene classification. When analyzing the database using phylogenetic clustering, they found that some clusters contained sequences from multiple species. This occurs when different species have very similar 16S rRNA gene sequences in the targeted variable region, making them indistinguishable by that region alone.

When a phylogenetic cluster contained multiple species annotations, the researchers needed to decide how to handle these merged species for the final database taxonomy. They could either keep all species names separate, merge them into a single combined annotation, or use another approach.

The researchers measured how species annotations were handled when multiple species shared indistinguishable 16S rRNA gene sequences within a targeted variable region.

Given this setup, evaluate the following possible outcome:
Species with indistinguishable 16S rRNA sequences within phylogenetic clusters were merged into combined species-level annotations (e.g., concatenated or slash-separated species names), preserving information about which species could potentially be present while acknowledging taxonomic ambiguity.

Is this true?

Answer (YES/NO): NO